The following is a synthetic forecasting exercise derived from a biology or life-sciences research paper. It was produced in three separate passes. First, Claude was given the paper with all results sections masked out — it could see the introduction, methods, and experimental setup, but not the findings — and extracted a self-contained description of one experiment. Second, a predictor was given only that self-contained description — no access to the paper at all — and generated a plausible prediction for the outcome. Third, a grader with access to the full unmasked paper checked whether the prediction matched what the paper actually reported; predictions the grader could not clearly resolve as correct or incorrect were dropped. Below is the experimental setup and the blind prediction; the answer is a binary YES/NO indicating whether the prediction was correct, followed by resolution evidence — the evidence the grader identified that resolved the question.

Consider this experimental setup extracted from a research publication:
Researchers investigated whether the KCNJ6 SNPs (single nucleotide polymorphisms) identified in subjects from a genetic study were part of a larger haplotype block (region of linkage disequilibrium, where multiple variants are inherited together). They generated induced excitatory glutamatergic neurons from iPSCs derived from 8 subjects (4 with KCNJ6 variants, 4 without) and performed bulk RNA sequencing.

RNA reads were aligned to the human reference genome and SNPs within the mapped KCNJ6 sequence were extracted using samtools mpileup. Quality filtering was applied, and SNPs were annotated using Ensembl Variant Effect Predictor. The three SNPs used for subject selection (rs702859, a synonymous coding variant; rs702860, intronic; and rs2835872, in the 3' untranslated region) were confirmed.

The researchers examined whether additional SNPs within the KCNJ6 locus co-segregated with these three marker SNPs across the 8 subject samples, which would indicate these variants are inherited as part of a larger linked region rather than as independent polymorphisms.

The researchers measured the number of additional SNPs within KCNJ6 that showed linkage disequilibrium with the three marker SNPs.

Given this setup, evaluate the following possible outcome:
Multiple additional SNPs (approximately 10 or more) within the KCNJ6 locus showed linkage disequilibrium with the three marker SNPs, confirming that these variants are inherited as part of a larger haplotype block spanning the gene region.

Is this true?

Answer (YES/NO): YES